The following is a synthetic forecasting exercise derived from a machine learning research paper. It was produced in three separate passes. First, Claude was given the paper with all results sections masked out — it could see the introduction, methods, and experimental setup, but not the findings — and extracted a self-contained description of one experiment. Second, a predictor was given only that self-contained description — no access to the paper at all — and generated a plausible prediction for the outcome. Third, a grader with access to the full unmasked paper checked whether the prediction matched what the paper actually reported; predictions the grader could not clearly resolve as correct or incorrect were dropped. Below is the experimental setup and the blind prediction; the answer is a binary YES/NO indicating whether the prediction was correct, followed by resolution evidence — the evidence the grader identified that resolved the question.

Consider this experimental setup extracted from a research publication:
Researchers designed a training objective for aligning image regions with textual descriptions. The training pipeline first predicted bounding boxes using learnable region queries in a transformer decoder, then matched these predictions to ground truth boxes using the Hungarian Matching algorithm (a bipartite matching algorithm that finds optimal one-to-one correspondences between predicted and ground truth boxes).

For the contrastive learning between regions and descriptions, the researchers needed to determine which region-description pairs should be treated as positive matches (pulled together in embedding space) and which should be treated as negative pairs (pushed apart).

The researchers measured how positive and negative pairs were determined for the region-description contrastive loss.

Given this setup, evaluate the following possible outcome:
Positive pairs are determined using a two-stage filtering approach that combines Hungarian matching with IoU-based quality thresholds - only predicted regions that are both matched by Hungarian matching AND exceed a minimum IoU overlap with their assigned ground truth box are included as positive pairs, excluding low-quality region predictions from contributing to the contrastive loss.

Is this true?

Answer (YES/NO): NO